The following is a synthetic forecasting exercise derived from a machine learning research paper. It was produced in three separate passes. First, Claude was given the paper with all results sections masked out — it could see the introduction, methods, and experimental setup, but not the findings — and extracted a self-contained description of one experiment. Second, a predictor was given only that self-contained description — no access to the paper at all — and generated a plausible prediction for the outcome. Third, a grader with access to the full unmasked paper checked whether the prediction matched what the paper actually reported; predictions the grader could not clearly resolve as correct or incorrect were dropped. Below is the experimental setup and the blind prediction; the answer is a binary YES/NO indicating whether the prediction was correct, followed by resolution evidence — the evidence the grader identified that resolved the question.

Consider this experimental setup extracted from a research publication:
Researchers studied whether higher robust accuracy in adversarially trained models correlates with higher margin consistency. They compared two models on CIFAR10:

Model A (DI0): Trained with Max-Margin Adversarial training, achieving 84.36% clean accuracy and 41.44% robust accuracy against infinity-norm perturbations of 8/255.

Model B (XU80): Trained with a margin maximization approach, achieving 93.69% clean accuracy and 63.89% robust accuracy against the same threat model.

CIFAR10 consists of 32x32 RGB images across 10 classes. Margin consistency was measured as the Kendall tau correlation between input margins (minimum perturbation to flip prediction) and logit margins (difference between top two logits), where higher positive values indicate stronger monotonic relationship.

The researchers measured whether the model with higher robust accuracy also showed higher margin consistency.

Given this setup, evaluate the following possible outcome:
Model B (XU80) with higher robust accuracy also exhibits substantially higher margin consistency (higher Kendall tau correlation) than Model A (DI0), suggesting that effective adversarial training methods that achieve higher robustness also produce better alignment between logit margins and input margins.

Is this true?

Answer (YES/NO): NO